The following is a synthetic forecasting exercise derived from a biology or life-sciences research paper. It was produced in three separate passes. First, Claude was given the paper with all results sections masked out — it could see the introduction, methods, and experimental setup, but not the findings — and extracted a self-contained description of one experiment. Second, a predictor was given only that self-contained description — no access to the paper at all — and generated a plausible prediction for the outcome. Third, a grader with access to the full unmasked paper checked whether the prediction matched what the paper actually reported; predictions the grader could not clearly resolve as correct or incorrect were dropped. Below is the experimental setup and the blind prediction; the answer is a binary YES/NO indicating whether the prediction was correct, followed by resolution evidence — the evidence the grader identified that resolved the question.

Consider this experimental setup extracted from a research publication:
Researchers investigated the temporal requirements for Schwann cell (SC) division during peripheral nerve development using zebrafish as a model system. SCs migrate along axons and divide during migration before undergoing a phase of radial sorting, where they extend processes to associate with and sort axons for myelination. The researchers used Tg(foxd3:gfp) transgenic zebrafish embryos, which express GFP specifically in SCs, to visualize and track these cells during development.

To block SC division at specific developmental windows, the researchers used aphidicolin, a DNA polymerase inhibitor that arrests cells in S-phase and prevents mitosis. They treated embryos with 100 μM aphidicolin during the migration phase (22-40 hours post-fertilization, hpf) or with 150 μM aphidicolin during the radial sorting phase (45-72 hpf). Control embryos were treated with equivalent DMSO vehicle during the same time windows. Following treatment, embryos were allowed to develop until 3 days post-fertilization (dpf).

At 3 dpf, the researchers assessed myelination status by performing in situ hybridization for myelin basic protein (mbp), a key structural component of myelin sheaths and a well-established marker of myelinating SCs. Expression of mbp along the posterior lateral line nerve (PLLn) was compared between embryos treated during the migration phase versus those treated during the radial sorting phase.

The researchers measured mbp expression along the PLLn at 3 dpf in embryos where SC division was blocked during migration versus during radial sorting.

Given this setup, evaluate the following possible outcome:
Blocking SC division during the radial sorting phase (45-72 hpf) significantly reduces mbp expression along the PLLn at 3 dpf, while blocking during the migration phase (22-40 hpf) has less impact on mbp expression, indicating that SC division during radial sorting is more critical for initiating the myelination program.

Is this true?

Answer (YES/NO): NO